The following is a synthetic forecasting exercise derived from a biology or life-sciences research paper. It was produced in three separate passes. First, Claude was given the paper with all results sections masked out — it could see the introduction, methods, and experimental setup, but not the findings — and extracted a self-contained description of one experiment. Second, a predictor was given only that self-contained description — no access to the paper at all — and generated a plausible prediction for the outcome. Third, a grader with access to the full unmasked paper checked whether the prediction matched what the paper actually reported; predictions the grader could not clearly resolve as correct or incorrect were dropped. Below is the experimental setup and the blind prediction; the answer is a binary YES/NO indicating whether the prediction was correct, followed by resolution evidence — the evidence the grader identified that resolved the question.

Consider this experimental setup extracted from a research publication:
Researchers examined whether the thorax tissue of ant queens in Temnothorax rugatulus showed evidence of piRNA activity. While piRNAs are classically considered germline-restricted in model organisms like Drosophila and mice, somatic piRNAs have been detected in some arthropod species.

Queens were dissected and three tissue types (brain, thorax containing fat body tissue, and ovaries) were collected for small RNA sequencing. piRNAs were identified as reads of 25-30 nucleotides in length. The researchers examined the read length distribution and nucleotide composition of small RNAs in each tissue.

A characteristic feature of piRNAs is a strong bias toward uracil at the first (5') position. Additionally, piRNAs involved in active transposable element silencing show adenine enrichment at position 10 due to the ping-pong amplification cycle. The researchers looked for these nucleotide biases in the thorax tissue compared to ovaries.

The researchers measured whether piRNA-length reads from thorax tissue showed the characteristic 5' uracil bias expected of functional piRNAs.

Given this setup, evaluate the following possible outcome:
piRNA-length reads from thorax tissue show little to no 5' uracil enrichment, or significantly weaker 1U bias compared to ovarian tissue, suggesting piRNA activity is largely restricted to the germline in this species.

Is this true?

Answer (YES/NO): NO